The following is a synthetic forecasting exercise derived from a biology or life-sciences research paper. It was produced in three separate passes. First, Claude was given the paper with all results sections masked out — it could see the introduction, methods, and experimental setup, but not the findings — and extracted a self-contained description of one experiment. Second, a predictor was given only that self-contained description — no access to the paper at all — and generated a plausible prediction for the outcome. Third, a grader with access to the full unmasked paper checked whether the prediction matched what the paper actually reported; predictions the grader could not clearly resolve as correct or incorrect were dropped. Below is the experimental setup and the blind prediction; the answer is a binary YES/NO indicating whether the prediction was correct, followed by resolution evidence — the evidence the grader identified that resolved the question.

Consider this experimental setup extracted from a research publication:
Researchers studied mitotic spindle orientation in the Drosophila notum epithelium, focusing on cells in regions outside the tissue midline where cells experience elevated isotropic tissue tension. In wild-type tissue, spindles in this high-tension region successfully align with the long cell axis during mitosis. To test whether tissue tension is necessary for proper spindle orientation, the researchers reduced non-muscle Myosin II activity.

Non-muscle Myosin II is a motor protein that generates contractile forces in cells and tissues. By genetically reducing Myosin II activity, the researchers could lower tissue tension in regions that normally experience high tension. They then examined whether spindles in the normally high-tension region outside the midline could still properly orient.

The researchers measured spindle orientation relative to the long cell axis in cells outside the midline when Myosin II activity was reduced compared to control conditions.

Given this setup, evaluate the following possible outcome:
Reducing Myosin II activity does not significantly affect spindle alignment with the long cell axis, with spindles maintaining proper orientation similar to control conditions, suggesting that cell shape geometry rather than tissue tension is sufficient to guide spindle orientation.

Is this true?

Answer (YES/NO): NO